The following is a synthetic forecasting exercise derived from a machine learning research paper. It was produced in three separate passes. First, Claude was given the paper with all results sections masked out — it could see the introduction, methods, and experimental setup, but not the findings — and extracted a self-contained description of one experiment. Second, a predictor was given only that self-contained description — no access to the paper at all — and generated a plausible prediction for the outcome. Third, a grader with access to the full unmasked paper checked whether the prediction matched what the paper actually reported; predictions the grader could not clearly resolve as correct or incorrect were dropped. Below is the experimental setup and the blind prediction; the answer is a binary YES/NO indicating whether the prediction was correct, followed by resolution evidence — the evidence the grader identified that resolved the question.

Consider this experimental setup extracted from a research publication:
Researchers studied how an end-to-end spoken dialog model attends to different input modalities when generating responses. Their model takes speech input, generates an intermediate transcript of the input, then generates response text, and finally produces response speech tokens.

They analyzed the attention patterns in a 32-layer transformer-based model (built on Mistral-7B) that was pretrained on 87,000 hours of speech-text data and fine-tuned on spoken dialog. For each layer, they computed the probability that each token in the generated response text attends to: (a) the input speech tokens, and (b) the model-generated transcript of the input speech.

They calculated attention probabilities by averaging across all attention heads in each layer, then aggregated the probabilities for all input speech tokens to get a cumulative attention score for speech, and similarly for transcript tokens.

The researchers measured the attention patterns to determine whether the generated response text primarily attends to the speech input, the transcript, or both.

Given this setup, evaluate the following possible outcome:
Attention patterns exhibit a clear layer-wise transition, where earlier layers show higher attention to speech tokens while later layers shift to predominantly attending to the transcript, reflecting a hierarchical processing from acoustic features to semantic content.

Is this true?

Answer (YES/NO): NO